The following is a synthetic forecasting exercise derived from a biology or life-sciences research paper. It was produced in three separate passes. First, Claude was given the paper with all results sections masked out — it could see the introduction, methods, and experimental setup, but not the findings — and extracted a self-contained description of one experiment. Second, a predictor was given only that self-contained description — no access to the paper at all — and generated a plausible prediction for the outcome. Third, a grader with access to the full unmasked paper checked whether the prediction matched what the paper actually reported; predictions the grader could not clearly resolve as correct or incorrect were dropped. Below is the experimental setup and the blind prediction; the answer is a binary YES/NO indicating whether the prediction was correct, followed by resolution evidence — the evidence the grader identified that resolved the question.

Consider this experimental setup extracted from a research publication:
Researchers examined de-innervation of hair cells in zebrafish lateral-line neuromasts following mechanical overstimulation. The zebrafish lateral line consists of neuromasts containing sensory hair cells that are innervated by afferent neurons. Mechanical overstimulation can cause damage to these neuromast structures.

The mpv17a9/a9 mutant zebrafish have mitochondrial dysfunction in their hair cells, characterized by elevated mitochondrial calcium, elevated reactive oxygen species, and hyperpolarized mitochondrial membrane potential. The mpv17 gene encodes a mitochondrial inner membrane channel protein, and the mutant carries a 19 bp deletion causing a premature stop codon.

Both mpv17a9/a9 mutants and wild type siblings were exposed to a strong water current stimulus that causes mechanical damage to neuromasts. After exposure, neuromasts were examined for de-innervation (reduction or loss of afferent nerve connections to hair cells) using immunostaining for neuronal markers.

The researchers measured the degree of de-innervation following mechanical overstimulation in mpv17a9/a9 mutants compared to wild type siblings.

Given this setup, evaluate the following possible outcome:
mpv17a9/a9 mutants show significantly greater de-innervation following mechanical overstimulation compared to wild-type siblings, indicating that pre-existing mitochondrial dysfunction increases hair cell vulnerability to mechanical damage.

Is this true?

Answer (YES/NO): NO